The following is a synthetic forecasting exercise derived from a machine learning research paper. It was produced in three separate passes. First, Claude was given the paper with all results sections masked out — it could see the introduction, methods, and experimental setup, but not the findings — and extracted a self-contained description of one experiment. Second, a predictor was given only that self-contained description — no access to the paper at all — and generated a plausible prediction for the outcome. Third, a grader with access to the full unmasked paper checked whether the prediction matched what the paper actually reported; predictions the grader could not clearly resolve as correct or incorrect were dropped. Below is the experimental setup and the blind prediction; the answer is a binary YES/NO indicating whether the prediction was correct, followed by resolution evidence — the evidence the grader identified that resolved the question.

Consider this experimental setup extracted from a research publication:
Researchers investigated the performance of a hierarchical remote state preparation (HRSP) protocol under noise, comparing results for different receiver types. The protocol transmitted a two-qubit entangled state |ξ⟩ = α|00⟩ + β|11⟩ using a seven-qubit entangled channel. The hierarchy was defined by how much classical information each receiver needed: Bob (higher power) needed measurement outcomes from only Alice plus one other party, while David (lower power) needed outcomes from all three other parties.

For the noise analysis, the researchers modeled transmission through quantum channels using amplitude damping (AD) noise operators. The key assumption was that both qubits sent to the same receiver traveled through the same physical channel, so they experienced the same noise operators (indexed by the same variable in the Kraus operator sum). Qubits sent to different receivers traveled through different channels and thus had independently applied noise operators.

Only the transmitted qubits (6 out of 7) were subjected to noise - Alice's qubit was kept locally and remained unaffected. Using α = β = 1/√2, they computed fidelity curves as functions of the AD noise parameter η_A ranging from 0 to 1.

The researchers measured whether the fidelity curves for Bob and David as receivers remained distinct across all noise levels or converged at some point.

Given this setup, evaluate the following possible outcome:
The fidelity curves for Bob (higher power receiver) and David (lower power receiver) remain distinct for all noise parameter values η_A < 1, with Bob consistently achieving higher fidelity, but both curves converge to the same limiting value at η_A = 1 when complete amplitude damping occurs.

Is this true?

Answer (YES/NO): NO